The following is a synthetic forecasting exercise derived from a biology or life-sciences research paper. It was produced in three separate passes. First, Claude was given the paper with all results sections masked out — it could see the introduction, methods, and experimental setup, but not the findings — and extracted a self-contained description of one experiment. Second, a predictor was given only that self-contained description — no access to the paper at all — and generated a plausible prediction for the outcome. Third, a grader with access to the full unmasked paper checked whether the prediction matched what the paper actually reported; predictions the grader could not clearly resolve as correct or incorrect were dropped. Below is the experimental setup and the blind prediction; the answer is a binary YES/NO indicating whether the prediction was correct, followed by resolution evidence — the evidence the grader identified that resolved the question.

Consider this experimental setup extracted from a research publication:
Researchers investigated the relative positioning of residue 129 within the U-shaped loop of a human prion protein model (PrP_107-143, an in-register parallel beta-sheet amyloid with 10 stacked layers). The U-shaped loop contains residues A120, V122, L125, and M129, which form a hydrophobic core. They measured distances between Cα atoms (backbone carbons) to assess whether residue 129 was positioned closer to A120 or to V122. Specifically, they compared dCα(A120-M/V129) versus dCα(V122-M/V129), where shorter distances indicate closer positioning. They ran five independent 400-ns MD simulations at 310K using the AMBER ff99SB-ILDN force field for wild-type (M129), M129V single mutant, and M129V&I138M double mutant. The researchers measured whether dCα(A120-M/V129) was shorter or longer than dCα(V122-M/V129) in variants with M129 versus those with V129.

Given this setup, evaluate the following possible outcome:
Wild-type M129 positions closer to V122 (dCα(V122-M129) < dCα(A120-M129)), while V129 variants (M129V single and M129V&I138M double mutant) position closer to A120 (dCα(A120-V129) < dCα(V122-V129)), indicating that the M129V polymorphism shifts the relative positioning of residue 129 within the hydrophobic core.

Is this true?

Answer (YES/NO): YES